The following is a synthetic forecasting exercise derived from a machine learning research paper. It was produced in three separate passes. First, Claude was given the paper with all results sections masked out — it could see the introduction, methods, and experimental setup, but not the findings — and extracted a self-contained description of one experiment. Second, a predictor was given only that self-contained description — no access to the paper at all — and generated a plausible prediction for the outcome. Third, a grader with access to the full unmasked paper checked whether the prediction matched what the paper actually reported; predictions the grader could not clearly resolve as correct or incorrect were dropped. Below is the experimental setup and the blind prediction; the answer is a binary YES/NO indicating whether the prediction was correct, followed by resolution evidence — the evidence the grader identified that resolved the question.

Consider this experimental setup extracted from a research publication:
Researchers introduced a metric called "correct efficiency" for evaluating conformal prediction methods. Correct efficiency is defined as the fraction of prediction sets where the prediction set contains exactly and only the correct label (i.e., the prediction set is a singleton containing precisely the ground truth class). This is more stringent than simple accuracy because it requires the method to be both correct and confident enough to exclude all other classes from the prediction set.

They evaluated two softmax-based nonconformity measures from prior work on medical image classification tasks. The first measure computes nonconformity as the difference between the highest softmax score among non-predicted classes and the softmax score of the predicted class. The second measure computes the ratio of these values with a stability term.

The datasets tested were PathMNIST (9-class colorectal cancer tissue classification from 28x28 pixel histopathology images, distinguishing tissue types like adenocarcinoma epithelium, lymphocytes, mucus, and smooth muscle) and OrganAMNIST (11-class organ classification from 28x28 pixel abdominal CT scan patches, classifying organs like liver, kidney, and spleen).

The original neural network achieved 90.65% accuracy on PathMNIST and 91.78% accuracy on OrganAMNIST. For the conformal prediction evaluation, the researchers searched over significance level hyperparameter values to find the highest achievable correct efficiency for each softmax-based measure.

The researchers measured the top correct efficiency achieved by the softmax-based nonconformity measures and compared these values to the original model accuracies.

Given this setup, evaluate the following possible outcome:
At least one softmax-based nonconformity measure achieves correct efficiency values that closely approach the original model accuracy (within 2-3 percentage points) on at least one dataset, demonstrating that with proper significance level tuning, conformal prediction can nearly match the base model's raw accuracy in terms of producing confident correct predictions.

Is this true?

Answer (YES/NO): YES